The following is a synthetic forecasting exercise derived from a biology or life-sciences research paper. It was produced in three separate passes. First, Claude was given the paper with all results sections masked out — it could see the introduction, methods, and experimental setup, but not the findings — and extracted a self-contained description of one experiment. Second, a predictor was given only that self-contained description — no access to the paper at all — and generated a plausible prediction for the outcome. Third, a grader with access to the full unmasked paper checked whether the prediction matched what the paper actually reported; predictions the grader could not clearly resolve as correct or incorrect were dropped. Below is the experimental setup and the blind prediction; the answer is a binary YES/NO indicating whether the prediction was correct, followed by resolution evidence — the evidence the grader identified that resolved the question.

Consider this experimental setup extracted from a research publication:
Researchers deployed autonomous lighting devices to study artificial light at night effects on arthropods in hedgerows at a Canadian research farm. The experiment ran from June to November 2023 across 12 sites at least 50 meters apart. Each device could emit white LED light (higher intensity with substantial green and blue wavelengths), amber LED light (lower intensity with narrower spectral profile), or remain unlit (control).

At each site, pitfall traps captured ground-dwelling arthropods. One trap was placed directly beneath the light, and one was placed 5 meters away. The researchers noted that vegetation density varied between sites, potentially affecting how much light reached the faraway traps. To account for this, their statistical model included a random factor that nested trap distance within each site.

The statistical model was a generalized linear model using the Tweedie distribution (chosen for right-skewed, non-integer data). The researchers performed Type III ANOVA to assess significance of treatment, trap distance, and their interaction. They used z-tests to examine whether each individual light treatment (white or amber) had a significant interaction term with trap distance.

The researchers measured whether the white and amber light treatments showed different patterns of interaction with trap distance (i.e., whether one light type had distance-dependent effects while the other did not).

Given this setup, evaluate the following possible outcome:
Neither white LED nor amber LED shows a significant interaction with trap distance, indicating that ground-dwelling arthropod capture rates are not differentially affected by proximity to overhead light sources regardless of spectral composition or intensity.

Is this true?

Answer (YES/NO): NO